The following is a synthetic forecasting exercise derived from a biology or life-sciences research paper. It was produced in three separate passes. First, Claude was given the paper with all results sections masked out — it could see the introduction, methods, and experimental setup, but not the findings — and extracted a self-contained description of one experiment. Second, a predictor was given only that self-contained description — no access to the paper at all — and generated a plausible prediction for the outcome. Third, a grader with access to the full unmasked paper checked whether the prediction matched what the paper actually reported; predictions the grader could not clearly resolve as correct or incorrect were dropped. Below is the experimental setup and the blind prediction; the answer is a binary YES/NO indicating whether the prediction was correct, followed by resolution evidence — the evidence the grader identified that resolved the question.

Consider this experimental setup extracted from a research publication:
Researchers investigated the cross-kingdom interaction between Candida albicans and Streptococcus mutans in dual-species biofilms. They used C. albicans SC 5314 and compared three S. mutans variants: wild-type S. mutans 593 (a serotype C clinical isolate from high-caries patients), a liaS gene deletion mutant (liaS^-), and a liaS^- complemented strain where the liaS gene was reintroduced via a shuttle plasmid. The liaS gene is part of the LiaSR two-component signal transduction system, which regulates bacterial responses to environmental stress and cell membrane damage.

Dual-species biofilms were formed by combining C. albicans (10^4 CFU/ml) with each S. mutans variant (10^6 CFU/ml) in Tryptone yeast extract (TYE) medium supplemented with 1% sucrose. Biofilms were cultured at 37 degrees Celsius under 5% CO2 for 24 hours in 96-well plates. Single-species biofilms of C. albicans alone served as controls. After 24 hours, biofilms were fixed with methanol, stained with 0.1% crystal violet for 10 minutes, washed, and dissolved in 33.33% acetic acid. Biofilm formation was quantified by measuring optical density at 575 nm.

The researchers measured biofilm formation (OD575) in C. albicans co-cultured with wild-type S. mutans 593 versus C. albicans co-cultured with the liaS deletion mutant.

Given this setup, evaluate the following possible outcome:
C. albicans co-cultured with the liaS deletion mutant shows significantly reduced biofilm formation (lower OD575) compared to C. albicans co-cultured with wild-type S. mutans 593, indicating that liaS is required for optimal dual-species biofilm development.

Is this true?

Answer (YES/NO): YES